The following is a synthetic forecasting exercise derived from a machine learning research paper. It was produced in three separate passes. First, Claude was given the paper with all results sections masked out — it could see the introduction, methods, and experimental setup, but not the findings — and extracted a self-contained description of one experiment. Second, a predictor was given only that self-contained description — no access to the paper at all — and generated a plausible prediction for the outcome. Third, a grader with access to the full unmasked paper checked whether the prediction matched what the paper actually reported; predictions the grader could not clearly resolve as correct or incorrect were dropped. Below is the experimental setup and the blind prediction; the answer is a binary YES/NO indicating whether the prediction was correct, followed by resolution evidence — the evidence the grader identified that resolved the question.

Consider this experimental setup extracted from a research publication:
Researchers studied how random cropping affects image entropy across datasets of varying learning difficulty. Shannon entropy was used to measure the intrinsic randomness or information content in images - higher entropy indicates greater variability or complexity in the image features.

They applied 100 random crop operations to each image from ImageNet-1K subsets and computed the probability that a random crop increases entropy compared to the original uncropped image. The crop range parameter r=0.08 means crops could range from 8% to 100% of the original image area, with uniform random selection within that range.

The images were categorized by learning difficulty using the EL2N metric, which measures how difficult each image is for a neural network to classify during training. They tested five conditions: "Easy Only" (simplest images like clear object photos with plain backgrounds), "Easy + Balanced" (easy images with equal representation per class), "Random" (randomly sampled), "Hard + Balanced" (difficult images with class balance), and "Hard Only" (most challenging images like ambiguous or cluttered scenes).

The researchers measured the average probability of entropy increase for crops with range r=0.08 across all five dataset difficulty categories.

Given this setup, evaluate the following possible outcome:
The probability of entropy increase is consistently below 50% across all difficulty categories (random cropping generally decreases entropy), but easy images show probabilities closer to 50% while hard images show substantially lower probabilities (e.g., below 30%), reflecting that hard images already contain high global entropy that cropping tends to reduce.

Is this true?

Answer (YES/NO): NO